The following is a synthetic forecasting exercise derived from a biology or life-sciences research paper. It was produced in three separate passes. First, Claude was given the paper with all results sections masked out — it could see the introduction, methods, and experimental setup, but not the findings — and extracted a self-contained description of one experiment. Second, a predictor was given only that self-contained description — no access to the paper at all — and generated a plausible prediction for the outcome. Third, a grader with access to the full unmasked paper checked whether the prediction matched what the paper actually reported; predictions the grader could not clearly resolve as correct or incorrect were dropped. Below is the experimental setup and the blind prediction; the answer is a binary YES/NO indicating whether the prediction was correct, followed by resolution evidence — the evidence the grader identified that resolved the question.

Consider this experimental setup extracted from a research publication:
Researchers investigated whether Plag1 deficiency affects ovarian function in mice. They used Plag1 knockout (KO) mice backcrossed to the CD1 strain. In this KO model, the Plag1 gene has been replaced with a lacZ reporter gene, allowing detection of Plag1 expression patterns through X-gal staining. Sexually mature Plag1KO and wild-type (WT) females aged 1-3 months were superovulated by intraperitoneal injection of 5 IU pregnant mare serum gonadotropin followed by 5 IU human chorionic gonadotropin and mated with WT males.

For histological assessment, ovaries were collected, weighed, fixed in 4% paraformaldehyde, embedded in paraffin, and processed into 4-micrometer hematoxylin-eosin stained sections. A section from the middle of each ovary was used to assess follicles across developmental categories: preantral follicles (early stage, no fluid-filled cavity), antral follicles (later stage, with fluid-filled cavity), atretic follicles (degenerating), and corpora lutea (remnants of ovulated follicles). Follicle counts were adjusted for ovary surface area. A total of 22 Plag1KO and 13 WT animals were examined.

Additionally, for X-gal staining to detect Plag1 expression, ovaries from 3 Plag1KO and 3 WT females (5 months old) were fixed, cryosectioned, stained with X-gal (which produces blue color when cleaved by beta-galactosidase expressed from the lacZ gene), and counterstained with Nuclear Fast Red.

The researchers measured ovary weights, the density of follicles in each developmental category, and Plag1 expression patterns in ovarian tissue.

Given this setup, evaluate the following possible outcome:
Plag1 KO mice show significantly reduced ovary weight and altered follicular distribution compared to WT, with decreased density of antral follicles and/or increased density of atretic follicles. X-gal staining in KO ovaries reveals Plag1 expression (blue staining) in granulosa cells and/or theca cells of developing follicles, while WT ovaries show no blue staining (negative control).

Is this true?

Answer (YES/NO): NO